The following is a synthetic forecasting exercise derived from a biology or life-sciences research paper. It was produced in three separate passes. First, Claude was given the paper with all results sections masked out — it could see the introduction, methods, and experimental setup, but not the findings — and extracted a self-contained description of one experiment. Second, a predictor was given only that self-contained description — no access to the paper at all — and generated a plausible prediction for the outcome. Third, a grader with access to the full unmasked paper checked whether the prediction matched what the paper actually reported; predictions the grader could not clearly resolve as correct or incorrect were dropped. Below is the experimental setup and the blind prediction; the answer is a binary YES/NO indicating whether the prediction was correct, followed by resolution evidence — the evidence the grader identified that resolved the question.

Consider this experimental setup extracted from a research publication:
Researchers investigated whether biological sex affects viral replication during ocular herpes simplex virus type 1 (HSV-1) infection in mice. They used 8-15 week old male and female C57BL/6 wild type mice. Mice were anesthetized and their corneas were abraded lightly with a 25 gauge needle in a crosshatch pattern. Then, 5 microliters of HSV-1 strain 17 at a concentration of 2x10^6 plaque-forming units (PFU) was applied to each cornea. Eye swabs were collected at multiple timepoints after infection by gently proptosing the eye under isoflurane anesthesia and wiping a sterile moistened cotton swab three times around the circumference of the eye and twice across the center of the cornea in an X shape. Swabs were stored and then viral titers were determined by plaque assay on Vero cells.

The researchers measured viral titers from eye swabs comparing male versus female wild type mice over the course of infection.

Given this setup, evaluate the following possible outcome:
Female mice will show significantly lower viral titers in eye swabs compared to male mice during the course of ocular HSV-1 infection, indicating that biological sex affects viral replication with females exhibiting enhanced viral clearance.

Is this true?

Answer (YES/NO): NO